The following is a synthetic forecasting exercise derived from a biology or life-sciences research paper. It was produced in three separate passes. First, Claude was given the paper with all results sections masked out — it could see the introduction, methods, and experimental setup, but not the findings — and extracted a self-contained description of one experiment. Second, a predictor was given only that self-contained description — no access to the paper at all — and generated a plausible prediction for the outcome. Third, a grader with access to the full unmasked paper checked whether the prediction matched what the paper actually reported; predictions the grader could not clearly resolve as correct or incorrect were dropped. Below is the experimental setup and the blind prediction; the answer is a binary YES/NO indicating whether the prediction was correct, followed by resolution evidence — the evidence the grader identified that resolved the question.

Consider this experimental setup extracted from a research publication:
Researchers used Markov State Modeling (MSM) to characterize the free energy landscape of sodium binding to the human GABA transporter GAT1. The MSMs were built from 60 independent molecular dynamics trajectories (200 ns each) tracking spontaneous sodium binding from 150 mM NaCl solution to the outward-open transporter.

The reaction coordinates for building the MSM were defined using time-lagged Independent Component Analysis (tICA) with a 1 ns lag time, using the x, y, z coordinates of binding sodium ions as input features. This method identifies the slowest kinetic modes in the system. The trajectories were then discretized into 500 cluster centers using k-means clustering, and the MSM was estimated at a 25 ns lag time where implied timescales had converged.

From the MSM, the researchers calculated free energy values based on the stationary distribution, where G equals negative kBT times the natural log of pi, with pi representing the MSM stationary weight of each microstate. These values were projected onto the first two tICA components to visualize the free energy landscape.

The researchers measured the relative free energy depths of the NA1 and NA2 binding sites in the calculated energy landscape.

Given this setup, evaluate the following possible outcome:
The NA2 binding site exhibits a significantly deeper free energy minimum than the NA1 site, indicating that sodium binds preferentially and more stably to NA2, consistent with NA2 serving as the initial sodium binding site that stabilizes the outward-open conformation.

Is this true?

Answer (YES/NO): YES